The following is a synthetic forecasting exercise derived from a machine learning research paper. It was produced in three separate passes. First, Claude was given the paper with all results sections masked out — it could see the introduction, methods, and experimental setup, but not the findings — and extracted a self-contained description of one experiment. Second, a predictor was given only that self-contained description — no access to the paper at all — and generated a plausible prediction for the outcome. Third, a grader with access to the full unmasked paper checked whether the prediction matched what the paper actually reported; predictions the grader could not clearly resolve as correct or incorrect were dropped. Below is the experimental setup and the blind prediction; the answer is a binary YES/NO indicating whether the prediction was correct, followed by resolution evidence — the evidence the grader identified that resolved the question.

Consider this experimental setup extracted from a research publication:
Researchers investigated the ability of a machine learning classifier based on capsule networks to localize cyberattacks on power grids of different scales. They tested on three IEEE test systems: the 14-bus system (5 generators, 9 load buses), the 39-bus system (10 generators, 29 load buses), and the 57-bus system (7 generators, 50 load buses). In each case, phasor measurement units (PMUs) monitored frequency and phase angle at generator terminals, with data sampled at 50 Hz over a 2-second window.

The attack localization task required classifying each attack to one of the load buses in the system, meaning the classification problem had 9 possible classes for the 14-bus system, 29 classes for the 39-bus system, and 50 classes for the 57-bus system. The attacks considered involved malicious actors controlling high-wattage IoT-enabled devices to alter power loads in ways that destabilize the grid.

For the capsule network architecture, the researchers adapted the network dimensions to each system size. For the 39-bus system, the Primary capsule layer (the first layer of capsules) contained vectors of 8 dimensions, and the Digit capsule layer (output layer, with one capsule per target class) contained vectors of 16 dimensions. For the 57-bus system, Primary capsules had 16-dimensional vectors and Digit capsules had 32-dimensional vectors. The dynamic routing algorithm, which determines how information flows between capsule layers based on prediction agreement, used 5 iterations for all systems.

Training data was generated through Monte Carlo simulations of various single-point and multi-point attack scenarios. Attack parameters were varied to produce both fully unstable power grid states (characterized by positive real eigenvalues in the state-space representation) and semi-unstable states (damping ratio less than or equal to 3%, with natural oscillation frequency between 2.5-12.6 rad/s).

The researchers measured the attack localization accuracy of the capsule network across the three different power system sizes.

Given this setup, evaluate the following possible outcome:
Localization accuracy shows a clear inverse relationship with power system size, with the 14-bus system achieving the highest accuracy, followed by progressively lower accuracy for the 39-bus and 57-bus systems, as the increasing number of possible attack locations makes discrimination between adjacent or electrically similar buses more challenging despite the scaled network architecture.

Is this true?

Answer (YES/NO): YES